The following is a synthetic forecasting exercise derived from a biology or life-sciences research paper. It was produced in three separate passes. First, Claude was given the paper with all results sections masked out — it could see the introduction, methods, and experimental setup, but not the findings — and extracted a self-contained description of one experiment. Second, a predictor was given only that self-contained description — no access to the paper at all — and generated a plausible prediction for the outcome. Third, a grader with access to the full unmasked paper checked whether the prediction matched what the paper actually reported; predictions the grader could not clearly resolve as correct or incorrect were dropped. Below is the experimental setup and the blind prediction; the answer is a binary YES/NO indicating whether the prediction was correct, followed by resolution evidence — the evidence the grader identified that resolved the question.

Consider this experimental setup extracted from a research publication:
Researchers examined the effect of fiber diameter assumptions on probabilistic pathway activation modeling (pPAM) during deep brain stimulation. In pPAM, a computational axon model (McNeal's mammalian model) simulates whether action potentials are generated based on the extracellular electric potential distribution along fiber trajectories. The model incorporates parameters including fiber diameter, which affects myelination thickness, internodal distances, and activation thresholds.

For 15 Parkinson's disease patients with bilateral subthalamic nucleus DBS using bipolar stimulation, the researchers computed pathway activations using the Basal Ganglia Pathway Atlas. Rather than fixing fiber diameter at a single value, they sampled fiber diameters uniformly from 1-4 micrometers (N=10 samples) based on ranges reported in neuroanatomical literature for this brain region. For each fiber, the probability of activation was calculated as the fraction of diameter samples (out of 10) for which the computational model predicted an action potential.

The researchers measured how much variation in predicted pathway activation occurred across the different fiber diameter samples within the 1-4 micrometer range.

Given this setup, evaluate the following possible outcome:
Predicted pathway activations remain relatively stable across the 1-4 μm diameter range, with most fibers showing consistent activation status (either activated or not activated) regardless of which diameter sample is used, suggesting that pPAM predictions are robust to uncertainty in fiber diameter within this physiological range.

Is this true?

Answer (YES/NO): NO